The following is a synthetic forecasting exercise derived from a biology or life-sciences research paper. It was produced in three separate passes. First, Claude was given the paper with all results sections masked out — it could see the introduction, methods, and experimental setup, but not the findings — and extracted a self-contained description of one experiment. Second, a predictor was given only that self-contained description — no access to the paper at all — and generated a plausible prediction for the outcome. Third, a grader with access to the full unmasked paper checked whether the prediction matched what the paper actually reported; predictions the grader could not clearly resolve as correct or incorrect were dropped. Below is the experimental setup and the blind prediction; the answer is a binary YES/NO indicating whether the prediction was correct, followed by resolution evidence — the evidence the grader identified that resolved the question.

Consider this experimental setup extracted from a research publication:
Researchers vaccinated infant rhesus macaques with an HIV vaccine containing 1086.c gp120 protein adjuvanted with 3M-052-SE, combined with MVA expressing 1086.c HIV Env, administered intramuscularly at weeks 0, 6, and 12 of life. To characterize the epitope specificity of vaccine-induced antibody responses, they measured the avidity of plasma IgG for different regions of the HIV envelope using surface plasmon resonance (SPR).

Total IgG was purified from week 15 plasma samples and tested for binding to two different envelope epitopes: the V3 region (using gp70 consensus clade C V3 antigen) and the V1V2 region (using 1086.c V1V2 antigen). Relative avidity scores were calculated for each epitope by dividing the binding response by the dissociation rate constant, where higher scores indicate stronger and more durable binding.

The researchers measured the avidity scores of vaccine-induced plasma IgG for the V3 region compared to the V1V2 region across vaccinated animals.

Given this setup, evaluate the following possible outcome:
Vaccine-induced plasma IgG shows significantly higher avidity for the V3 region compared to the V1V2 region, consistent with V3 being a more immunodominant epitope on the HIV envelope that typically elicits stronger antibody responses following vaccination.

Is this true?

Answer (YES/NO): YES